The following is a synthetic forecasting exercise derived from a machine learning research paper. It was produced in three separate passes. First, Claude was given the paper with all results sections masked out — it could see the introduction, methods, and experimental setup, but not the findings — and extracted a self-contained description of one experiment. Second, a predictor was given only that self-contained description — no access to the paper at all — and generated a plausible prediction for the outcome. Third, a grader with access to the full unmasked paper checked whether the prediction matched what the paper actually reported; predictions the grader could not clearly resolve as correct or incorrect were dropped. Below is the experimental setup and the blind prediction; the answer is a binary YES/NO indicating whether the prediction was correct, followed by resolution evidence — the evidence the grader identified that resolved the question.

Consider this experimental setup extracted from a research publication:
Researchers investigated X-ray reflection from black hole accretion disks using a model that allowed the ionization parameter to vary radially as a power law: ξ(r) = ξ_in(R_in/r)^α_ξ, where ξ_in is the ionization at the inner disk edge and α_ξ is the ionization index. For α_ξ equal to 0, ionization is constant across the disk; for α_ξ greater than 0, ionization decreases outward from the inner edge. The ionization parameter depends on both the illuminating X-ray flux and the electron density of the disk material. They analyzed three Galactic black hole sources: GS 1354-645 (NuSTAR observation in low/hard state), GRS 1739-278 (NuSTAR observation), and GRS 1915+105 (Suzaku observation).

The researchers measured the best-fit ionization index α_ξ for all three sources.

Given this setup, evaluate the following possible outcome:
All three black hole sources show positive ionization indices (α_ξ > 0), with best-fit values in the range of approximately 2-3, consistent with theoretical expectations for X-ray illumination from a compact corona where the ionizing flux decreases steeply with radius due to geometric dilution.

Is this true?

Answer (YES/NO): NO